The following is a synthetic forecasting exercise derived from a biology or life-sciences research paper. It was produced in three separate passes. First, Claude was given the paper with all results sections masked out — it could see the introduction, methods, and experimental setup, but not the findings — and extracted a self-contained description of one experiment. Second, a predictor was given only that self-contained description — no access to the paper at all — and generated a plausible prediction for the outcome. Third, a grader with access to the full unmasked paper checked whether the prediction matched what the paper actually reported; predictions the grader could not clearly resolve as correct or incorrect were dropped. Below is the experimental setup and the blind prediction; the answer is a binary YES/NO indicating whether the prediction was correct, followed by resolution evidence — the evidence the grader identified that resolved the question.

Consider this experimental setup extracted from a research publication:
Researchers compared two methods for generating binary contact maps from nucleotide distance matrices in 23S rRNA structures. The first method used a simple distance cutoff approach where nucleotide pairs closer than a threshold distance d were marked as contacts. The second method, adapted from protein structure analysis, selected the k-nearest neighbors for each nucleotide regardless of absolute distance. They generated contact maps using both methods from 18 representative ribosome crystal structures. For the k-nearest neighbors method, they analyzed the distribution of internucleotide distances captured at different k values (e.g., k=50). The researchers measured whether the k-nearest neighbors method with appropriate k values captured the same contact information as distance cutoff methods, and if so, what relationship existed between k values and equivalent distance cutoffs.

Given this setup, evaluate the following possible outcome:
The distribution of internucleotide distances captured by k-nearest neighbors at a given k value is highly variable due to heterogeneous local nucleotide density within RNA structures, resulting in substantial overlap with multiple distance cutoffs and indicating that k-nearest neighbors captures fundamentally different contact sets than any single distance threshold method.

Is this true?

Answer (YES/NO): NO